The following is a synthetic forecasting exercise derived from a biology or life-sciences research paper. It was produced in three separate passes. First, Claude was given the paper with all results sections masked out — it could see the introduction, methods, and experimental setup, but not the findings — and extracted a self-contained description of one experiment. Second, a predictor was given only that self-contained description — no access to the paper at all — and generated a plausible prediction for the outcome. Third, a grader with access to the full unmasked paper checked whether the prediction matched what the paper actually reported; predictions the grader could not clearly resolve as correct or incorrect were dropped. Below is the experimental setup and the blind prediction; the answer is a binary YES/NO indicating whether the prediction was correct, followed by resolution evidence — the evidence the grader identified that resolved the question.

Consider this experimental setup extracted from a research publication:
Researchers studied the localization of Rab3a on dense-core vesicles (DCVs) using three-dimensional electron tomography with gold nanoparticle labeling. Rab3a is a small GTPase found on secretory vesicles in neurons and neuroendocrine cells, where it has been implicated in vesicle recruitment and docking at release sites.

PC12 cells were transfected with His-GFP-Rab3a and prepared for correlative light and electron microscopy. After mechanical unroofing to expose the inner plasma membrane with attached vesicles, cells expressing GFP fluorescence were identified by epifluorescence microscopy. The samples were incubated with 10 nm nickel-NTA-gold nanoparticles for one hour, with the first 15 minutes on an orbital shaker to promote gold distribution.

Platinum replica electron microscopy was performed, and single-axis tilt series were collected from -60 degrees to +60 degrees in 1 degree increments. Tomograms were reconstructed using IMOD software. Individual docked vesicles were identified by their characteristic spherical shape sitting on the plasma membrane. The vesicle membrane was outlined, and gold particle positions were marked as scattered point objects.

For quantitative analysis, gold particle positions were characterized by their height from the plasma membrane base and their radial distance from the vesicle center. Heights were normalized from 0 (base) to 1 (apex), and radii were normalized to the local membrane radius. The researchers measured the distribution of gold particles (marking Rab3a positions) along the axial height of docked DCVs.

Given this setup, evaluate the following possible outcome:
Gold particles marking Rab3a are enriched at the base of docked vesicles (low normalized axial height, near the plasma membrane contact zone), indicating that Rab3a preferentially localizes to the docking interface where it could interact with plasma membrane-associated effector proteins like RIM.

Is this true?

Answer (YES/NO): NO